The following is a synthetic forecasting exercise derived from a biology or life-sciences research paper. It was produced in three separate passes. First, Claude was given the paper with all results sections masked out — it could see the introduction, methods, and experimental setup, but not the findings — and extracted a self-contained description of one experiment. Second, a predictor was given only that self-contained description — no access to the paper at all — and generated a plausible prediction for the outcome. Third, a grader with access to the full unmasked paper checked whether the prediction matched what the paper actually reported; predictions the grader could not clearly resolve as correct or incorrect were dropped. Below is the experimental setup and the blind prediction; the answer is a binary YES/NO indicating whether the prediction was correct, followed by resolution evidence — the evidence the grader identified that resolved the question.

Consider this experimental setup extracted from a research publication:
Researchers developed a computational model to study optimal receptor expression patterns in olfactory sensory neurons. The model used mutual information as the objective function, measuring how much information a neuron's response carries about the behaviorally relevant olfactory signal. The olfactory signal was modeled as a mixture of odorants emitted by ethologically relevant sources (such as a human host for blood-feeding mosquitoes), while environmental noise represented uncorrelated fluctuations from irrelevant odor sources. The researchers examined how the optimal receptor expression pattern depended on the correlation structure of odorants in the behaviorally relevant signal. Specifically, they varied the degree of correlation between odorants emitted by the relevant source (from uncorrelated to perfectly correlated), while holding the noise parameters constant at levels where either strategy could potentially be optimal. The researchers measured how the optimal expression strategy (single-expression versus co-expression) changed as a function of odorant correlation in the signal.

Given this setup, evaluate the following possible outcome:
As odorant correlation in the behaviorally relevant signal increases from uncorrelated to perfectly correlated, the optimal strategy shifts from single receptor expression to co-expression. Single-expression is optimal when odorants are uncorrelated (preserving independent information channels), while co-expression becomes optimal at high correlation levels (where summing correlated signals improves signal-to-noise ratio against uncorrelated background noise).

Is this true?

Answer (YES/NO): YES